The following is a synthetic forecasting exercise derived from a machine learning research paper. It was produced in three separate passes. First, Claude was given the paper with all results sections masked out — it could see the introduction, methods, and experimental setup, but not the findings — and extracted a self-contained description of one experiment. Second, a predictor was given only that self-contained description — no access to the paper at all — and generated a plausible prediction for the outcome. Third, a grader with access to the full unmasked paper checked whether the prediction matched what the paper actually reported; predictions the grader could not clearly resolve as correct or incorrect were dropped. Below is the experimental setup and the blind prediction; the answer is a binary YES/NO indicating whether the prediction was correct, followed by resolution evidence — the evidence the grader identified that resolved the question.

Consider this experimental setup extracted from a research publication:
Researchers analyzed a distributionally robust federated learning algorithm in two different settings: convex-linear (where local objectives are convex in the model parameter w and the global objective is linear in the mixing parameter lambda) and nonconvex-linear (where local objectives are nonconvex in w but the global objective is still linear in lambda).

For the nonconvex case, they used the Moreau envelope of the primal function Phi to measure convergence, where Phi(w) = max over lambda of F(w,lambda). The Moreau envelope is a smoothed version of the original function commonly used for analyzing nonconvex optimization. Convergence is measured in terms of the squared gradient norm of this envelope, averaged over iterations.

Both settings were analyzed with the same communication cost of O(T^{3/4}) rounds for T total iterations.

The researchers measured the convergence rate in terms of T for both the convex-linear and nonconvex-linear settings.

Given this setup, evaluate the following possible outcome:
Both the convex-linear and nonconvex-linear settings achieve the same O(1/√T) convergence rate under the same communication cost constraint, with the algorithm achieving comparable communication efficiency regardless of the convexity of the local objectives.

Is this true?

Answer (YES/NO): NO